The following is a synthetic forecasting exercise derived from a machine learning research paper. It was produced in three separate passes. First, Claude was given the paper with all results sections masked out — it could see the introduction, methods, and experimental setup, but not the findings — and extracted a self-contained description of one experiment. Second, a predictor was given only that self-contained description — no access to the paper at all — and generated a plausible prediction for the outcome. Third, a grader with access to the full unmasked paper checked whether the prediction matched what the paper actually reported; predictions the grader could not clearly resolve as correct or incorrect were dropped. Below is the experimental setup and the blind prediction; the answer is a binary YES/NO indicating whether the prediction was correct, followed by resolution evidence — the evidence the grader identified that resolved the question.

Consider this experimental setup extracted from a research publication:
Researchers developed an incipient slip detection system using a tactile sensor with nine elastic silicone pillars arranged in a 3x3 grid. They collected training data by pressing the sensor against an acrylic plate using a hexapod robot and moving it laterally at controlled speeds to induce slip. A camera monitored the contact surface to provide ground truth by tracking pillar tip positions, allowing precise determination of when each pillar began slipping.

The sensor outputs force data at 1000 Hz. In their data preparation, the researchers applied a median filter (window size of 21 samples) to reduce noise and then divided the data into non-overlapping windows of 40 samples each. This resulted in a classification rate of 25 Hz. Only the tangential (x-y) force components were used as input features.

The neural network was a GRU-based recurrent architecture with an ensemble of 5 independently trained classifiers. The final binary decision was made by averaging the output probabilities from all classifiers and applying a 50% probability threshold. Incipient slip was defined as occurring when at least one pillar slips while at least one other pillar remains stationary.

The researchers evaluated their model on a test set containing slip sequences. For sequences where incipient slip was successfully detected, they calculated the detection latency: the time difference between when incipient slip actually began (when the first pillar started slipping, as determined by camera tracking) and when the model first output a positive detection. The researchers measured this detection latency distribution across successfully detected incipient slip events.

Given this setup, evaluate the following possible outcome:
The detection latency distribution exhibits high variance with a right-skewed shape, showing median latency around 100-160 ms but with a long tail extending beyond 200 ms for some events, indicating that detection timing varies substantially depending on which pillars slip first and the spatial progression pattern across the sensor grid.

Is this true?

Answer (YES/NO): NO